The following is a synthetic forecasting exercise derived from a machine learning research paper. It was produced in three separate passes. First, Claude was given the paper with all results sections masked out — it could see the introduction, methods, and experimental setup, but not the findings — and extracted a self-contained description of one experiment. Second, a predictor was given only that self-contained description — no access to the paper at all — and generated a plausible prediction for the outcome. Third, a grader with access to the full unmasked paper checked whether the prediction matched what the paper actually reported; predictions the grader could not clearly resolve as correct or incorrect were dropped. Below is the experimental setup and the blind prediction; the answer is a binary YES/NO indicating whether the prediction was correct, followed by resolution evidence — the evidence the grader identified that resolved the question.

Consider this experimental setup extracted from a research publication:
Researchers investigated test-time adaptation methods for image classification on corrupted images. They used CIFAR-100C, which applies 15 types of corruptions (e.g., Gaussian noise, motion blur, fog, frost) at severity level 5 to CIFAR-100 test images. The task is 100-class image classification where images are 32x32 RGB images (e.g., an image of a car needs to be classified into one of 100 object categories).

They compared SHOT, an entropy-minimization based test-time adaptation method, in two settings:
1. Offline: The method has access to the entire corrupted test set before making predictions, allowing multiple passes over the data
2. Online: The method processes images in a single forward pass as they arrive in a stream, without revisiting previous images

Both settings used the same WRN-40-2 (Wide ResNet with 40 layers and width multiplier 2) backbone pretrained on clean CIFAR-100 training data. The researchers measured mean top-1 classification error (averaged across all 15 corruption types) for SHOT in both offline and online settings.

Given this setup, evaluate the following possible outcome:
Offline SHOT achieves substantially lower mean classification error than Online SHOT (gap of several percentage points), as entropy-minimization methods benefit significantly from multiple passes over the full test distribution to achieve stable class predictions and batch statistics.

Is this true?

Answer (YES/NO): NO